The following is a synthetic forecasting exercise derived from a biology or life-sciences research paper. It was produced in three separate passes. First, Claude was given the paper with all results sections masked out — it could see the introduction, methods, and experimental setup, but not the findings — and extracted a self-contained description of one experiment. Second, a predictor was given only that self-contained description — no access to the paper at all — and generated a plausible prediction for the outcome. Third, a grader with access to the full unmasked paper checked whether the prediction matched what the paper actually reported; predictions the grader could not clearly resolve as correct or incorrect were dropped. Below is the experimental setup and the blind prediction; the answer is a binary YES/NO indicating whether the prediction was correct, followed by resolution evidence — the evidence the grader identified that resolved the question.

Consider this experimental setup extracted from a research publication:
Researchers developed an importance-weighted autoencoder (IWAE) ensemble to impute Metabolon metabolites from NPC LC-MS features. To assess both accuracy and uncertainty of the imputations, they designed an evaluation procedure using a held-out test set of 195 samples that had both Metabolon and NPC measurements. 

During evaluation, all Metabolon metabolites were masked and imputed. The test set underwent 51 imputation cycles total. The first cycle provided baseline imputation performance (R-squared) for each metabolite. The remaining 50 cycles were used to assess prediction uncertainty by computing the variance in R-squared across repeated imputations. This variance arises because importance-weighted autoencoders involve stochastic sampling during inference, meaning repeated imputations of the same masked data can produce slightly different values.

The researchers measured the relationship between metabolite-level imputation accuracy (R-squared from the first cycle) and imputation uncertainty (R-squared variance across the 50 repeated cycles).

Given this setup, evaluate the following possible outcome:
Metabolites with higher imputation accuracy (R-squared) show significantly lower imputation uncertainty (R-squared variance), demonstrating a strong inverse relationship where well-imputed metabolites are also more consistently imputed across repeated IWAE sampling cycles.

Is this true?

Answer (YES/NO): YES